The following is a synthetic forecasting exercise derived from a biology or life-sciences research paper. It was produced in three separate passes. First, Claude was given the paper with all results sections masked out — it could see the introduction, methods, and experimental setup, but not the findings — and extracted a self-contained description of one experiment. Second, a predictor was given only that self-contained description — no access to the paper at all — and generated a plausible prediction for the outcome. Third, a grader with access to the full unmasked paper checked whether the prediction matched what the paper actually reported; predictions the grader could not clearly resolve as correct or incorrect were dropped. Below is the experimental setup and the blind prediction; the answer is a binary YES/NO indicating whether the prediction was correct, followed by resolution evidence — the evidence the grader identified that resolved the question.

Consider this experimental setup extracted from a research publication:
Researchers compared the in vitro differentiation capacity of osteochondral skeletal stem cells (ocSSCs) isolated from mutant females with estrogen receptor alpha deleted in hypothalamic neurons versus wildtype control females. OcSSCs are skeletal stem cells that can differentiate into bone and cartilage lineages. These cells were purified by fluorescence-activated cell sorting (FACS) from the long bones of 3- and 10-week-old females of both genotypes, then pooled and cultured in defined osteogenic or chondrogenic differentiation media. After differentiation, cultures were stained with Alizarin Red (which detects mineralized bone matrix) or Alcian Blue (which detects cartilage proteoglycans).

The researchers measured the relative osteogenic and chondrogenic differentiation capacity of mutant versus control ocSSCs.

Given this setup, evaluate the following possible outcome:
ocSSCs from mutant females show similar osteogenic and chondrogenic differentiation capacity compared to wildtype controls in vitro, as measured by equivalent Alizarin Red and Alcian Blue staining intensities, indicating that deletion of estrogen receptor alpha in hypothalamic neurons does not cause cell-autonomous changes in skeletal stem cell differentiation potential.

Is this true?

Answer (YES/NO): NO